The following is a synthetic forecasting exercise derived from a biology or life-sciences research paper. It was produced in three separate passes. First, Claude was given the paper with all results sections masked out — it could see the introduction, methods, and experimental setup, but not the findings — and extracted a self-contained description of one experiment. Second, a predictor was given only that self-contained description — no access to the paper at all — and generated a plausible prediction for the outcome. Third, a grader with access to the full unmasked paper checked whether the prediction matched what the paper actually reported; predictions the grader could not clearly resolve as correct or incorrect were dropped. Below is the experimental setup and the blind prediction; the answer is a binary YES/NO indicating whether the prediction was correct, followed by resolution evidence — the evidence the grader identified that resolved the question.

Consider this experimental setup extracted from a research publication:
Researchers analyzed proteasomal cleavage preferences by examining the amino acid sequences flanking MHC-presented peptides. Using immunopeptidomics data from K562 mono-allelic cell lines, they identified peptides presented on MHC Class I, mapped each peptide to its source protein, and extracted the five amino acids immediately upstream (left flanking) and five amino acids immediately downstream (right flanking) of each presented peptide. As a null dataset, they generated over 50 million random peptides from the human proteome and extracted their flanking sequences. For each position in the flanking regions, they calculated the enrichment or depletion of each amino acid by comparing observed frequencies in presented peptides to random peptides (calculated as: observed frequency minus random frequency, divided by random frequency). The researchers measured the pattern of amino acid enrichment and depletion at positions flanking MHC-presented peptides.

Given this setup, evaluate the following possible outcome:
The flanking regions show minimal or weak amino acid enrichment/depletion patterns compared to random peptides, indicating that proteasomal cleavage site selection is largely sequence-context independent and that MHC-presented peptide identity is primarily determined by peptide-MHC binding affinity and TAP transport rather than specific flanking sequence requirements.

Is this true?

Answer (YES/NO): NO